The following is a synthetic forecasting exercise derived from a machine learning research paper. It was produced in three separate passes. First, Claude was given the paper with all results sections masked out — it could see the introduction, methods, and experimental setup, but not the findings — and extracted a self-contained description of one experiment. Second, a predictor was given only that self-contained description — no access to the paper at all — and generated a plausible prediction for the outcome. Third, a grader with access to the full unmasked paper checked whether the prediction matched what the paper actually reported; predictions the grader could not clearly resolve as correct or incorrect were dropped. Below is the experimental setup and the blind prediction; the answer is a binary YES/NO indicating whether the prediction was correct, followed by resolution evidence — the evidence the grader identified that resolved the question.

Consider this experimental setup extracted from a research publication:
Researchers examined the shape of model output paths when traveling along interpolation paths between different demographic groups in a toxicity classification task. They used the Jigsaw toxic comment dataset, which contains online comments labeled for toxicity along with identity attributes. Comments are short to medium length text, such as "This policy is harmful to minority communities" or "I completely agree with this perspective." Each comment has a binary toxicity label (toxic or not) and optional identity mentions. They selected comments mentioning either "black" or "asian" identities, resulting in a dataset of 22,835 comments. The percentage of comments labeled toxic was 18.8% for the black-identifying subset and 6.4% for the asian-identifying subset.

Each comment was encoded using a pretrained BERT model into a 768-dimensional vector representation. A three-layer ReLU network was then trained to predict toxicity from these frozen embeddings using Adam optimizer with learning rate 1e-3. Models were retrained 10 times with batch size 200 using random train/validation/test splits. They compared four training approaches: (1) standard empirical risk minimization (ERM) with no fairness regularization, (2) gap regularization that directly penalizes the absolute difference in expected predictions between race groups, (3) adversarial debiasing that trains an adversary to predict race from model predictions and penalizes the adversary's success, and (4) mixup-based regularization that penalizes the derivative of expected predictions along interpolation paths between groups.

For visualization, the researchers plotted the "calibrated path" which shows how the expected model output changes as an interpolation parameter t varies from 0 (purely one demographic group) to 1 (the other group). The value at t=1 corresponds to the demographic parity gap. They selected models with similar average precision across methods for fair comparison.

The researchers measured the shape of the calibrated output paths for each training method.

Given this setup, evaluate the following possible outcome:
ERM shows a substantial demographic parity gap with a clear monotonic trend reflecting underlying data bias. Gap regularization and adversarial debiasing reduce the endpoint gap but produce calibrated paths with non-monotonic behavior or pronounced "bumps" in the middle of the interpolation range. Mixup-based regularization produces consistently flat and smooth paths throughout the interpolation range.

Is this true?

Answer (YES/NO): NO